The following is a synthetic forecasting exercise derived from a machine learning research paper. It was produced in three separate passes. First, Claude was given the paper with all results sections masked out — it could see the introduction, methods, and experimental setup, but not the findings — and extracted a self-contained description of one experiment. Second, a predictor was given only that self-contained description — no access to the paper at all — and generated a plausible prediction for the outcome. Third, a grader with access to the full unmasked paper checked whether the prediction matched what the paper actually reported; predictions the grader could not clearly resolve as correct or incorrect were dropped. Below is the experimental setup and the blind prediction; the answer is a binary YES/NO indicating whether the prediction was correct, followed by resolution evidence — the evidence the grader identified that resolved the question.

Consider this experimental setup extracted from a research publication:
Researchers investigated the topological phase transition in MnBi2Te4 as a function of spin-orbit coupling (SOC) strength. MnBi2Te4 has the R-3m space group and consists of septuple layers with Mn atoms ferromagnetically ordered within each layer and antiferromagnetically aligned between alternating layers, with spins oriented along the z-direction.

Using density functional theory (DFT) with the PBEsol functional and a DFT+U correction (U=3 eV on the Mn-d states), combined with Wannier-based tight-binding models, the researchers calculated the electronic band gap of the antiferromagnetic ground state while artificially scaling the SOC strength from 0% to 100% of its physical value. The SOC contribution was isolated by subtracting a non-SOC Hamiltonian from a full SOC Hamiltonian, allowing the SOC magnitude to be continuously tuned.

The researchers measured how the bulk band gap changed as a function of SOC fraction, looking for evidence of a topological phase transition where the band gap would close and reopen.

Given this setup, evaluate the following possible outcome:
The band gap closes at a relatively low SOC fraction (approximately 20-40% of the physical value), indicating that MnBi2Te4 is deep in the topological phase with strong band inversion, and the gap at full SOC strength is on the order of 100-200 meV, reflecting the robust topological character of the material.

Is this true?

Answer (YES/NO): NO